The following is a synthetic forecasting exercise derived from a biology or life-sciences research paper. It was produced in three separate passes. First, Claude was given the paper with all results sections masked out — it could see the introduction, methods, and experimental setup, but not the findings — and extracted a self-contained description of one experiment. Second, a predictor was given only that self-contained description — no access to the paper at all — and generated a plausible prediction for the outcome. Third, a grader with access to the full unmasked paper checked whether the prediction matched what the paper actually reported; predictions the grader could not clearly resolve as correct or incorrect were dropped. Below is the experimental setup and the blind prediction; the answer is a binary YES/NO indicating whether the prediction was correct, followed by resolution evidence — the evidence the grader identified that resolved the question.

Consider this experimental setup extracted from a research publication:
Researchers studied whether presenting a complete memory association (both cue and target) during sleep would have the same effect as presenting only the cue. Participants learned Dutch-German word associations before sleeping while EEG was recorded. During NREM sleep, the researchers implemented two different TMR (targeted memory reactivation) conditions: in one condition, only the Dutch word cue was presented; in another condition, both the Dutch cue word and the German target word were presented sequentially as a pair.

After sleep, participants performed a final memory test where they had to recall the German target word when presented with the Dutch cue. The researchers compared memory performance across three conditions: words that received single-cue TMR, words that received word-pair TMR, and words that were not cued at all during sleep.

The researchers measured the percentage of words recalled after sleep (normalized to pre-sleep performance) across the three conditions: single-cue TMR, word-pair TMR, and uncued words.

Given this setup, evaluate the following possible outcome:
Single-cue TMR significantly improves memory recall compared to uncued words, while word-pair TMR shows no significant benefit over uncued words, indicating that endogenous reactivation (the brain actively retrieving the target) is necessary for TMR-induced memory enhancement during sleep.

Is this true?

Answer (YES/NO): YES